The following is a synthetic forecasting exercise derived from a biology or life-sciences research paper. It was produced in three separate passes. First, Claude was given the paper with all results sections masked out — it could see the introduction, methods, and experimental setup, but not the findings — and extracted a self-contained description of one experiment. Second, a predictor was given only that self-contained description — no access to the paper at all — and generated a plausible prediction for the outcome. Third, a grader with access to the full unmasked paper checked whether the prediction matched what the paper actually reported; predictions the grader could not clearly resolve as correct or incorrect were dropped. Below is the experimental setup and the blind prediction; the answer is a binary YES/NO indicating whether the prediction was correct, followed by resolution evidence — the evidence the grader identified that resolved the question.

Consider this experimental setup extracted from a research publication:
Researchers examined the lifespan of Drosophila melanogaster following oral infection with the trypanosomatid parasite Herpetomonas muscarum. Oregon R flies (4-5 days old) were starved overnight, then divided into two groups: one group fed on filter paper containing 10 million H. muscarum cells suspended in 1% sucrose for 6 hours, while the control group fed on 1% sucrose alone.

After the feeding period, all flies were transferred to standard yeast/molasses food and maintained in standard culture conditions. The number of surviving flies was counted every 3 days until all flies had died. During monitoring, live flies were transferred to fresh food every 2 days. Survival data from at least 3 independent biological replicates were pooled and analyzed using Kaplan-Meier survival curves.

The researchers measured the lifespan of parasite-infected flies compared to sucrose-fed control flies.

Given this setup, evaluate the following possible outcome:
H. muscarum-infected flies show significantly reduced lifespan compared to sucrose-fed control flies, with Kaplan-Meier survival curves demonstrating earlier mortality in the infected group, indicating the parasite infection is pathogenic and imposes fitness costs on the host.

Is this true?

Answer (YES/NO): NO